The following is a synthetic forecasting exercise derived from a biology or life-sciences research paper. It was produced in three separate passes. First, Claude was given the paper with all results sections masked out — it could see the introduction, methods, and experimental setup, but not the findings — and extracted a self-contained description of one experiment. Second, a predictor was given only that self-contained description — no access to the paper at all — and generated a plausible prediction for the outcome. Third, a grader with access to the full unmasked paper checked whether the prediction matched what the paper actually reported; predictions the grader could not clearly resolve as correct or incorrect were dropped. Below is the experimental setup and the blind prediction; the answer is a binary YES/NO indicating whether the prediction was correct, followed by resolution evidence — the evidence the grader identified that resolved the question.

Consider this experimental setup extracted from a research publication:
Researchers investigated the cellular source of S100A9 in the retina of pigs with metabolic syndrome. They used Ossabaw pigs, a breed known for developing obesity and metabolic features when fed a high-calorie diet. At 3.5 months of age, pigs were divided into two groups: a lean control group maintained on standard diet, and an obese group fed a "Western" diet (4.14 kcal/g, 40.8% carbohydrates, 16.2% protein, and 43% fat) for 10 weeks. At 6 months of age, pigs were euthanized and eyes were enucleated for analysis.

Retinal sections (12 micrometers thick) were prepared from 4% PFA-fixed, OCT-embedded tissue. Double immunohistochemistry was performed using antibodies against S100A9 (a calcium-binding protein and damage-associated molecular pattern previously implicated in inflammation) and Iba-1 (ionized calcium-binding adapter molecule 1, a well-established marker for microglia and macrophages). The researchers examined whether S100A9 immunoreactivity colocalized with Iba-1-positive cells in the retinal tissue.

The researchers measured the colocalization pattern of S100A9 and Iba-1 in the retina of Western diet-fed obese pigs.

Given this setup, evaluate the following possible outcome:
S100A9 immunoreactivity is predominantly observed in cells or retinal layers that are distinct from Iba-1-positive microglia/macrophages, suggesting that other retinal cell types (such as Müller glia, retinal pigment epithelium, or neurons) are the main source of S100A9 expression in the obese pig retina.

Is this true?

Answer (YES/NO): NO